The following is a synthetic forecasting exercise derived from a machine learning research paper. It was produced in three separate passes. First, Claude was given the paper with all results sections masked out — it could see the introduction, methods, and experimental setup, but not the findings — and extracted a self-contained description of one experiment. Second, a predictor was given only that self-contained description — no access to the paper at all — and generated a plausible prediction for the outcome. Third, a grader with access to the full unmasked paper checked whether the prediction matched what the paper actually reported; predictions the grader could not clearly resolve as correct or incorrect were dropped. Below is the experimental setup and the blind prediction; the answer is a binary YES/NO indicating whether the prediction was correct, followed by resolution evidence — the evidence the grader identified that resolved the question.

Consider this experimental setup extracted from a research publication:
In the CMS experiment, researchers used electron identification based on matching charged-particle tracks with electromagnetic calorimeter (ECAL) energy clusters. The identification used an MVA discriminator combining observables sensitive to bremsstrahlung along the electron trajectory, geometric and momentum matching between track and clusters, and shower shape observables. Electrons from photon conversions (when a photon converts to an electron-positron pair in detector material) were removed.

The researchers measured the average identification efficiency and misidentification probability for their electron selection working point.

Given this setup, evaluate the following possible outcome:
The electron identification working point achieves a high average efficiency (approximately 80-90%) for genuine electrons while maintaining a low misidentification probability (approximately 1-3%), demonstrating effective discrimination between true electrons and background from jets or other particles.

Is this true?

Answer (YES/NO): NO